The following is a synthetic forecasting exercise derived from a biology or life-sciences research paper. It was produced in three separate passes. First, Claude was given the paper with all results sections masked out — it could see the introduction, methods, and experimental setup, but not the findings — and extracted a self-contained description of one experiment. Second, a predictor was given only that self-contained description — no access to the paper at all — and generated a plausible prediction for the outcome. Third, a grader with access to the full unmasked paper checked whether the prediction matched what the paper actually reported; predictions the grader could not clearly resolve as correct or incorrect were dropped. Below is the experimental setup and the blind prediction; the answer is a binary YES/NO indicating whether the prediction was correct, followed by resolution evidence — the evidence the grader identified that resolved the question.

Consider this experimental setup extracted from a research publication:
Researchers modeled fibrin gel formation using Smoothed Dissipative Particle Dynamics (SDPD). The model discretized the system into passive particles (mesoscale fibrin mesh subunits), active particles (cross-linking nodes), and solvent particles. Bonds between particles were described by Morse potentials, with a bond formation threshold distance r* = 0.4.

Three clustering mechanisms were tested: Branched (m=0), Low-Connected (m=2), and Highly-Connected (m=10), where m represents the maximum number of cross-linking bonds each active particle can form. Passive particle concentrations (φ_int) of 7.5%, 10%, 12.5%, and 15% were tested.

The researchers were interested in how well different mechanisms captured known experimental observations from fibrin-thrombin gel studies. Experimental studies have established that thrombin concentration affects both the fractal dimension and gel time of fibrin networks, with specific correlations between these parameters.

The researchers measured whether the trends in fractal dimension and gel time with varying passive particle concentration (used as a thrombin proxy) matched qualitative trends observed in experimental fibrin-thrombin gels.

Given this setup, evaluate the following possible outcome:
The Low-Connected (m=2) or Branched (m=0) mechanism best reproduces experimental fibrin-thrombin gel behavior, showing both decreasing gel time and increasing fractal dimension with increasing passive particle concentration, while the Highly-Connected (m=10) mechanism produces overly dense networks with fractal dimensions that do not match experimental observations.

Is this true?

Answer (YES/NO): NO